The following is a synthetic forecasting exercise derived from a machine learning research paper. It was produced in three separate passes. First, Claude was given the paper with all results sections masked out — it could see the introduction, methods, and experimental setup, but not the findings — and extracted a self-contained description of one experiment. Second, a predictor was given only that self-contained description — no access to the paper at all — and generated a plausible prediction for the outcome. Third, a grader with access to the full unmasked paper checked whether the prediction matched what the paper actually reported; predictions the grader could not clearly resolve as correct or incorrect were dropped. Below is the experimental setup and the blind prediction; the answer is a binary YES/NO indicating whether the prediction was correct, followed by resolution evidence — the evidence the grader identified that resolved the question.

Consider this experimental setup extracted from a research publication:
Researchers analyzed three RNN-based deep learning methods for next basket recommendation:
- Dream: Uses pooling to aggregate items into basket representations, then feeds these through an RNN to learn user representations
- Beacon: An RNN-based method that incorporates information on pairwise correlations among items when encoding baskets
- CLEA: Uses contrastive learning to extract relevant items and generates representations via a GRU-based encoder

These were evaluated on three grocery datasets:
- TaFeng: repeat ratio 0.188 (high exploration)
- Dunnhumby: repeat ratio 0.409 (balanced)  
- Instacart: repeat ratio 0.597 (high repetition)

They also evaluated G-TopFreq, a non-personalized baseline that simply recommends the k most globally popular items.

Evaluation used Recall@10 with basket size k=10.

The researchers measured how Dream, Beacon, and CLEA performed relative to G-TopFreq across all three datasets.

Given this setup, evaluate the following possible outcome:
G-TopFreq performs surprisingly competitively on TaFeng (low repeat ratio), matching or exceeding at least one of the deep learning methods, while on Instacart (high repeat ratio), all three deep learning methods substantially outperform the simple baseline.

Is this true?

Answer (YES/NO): NO